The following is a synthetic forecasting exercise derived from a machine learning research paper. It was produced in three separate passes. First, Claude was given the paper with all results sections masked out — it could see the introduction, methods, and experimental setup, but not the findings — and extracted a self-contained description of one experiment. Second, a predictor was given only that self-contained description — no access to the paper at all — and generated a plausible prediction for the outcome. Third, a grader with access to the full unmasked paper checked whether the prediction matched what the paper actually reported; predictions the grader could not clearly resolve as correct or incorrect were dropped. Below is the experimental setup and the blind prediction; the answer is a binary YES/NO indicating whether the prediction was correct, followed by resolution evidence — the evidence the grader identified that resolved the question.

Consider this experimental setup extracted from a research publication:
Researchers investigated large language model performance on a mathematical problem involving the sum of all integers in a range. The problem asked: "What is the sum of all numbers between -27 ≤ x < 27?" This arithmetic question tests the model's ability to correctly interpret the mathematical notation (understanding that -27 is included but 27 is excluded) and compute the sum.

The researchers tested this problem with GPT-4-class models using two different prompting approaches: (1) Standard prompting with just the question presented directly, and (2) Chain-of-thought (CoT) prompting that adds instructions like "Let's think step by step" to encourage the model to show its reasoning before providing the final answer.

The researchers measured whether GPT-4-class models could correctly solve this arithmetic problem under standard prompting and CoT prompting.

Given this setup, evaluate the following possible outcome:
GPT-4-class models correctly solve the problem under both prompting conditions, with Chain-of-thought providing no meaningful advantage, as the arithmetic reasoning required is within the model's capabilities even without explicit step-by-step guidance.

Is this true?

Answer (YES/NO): NO